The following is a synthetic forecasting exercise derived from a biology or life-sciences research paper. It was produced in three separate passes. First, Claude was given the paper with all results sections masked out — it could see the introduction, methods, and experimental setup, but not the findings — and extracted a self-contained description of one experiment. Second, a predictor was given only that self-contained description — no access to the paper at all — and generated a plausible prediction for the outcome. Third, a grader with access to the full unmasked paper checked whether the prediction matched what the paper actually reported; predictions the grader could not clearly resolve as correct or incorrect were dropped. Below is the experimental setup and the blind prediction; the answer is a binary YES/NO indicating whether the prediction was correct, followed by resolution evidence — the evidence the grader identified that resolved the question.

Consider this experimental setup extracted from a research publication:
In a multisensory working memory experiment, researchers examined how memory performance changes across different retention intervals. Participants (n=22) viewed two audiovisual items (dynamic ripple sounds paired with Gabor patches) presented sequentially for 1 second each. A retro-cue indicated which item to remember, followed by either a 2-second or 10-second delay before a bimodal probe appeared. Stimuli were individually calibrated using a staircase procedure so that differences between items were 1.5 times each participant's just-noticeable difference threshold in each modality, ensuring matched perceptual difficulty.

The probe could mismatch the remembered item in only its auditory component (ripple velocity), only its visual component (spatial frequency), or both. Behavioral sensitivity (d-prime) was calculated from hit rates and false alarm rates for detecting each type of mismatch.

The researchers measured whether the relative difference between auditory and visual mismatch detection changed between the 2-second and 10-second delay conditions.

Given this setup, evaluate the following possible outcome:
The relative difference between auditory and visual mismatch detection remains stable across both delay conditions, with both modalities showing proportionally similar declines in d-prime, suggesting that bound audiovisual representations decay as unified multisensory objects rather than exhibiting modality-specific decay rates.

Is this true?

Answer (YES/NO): NO